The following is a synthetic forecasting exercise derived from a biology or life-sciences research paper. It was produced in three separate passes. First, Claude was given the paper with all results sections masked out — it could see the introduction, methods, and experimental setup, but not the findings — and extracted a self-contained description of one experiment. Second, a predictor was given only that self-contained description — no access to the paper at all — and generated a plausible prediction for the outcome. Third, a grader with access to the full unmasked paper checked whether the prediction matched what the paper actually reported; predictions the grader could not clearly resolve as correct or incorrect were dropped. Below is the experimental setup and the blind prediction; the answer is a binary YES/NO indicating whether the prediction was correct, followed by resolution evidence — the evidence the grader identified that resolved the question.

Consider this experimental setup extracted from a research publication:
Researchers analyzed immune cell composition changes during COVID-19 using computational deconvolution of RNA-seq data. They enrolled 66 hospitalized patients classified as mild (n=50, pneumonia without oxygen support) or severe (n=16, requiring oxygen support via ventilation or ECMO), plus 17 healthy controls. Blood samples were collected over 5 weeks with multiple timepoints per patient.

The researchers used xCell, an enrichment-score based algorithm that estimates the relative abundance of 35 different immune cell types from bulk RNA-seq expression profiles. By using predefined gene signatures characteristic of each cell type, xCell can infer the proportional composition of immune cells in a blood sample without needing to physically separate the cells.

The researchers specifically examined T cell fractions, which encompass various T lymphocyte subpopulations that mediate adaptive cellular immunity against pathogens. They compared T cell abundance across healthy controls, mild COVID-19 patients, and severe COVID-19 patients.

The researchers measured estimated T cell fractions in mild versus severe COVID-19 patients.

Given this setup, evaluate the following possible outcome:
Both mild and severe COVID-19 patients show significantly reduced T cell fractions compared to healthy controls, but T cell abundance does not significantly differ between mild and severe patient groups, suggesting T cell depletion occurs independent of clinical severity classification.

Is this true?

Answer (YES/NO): NO